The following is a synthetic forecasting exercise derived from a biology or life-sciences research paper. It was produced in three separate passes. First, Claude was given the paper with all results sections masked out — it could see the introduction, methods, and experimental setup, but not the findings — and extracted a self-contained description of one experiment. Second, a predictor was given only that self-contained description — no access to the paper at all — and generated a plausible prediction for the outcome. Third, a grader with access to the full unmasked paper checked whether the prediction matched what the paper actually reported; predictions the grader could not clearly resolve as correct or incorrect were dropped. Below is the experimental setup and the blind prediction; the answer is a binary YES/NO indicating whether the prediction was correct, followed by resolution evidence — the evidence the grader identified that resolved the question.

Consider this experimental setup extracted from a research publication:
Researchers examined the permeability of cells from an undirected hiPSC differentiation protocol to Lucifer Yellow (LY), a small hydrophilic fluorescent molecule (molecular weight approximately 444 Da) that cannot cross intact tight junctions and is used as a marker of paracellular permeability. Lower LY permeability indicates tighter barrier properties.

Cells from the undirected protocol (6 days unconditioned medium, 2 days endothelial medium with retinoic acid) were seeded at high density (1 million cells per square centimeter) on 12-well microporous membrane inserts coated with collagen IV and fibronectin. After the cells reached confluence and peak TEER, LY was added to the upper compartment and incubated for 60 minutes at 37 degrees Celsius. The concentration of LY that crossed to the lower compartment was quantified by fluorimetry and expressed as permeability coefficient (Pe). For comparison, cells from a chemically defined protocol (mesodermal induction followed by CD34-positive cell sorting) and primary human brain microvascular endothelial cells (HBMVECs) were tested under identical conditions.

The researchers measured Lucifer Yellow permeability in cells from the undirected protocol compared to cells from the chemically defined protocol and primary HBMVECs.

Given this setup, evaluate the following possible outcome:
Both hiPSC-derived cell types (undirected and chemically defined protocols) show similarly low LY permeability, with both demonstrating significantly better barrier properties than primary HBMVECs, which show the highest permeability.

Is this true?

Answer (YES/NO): NO